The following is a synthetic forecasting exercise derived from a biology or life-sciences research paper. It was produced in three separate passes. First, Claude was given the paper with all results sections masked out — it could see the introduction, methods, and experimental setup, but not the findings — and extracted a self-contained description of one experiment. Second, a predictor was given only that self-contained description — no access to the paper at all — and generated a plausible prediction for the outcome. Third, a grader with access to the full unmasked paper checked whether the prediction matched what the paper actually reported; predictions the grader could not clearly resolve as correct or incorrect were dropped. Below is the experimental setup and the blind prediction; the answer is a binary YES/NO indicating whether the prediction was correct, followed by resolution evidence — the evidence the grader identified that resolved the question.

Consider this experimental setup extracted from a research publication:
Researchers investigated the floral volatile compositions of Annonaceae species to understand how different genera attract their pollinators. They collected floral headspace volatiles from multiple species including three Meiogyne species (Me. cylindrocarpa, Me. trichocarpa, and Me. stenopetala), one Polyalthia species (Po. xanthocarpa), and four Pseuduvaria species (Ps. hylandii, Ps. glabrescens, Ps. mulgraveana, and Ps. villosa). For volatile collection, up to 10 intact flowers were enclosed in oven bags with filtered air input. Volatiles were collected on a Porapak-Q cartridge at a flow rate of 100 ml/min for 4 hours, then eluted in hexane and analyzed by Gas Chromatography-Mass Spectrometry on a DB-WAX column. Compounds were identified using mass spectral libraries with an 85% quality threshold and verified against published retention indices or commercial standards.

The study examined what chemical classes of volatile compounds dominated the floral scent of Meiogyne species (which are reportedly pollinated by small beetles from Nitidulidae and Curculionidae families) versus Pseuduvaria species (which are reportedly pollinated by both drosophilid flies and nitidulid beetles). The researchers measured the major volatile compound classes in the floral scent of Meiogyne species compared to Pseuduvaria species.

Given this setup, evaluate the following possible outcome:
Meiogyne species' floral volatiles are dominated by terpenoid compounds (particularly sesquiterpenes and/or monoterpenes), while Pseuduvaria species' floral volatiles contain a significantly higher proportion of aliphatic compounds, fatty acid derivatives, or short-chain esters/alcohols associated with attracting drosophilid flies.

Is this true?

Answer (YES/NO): NO